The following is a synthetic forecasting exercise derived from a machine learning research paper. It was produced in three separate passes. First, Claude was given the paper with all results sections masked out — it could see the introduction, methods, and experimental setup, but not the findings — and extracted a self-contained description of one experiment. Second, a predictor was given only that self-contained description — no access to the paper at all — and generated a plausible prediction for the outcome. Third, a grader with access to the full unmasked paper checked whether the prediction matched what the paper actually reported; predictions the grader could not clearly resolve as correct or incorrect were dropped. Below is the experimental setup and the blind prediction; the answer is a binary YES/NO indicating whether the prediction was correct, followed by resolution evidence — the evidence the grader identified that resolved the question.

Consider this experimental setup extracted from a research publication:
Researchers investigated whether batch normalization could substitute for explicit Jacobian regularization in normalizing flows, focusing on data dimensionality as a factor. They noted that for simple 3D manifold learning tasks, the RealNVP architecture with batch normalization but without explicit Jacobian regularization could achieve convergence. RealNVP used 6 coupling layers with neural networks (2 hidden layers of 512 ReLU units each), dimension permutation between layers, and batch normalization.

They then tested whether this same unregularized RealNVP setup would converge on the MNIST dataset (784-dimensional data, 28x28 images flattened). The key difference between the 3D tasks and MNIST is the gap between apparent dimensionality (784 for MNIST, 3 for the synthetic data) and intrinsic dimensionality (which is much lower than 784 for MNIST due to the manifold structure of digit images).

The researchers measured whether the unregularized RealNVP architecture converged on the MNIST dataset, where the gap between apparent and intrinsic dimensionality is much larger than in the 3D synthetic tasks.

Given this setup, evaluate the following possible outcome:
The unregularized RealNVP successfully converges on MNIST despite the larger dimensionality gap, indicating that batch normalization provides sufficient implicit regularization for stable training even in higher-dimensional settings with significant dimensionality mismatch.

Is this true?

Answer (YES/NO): NO